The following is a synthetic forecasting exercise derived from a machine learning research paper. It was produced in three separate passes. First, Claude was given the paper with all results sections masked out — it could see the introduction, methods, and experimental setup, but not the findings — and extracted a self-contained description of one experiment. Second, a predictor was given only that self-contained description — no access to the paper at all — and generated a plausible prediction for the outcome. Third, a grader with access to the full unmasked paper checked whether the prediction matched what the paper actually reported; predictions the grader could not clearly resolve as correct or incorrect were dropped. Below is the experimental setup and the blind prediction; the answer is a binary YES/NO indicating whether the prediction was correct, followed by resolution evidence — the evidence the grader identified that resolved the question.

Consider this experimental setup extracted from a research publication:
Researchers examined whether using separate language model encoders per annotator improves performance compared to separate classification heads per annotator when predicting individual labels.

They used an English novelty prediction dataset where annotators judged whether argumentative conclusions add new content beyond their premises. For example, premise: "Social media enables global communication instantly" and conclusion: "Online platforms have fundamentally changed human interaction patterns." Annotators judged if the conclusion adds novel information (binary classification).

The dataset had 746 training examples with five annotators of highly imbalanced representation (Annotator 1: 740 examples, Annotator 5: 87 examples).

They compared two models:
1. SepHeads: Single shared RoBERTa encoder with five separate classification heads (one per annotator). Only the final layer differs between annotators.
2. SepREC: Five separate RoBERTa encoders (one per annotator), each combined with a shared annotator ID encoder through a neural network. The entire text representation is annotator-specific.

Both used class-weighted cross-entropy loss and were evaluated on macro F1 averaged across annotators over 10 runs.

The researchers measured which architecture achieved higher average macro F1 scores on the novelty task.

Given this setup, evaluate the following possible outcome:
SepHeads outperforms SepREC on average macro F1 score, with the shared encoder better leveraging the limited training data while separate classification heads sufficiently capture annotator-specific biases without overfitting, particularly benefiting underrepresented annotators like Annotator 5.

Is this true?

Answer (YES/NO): NO